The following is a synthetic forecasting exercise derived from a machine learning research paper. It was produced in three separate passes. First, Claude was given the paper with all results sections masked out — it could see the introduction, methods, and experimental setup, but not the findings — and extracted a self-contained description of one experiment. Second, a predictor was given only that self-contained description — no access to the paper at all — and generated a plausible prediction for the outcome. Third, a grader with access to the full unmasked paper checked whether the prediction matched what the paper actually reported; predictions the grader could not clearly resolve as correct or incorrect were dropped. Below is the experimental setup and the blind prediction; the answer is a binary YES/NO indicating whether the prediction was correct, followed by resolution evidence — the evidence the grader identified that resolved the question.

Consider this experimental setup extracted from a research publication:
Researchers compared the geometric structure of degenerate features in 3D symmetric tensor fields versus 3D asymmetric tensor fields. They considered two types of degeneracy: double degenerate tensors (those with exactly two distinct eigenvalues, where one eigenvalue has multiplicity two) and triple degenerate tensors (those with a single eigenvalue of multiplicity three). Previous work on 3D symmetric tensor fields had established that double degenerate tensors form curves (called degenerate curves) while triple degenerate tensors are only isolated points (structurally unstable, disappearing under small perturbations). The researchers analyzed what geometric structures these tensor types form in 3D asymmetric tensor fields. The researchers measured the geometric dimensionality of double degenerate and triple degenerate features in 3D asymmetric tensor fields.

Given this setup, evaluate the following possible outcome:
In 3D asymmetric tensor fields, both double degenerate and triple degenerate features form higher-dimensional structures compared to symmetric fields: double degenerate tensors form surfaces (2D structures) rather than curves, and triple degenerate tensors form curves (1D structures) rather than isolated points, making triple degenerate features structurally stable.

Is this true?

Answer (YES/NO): YES